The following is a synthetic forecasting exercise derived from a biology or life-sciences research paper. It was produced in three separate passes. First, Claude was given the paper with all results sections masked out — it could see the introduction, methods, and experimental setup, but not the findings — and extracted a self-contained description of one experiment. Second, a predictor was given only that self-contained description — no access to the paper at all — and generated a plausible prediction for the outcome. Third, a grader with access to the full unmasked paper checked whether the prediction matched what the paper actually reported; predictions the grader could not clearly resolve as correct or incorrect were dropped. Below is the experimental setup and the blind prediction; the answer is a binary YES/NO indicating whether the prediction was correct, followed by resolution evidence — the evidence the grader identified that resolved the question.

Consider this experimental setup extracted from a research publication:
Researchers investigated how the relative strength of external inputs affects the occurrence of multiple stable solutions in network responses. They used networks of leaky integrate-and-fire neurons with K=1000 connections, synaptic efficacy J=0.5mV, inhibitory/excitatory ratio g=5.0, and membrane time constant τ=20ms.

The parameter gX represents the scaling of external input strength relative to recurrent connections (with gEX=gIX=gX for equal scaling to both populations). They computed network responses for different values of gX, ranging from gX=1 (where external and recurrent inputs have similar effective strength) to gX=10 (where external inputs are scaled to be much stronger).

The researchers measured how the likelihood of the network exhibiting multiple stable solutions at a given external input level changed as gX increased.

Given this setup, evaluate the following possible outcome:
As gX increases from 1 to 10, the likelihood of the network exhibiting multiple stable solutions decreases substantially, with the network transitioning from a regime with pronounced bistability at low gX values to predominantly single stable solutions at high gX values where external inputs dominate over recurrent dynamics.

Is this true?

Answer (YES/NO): YES